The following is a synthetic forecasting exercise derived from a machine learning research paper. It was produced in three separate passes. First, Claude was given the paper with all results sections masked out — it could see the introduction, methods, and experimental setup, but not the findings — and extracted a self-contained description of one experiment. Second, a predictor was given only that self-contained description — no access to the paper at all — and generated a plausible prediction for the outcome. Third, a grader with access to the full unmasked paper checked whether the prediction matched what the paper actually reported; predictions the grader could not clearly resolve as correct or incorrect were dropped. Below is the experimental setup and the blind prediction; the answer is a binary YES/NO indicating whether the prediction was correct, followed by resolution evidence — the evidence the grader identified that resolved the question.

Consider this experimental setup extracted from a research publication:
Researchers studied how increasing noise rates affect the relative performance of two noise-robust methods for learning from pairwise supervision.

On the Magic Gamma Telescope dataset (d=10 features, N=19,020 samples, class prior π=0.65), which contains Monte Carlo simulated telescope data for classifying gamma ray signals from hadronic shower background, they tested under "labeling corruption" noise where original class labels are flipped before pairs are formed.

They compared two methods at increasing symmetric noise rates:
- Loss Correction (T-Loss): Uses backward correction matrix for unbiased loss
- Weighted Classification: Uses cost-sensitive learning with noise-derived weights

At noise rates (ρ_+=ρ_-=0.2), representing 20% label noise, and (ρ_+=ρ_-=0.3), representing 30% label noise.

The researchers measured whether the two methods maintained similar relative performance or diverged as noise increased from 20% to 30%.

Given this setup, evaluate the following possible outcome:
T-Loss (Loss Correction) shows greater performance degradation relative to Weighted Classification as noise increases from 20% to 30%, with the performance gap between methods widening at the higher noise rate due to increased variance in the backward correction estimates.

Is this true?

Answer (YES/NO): NO